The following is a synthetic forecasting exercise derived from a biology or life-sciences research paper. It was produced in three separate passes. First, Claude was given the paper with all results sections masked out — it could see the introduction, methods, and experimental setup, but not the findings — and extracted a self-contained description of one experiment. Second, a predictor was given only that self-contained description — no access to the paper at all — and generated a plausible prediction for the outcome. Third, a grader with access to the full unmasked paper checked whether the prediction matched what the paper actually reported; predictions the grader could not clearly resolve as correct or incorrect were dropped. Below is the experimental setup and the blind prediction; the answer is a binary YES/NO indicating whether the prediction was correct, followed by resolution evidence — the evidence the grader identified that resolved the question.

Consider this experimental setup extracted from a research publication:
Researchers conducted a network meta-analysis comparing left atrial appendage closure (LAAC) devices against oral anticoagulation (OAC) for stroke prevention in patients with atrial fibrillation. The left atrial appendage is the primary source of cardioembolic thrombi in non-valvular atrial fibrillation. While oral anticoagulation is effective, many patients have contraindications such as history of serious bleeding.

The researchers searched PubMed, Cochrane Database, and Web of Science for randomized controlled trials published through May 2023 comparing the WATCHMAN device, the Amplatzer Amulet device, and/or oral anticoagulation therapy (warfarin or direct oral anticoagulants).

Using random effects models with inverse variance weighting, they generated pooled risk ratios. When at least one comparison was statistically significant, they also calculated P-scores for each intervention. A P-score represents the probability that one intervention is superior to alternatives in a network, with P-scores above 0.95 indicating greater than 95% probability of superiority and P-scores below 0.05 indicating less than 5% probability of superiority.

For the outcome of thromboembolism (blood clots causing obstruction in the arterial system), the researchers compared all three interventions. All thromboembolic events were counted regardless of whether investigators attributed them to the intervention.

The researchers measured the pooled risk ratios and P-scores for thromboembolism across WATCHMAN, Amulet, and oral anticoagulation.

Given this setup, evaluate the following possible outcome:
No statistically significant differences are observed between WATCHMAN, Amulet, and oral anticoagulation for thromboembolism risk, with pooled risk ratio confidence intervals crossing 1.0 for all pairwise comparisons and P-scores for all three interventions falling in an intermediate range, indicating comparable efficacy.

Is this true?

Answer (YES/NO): NO